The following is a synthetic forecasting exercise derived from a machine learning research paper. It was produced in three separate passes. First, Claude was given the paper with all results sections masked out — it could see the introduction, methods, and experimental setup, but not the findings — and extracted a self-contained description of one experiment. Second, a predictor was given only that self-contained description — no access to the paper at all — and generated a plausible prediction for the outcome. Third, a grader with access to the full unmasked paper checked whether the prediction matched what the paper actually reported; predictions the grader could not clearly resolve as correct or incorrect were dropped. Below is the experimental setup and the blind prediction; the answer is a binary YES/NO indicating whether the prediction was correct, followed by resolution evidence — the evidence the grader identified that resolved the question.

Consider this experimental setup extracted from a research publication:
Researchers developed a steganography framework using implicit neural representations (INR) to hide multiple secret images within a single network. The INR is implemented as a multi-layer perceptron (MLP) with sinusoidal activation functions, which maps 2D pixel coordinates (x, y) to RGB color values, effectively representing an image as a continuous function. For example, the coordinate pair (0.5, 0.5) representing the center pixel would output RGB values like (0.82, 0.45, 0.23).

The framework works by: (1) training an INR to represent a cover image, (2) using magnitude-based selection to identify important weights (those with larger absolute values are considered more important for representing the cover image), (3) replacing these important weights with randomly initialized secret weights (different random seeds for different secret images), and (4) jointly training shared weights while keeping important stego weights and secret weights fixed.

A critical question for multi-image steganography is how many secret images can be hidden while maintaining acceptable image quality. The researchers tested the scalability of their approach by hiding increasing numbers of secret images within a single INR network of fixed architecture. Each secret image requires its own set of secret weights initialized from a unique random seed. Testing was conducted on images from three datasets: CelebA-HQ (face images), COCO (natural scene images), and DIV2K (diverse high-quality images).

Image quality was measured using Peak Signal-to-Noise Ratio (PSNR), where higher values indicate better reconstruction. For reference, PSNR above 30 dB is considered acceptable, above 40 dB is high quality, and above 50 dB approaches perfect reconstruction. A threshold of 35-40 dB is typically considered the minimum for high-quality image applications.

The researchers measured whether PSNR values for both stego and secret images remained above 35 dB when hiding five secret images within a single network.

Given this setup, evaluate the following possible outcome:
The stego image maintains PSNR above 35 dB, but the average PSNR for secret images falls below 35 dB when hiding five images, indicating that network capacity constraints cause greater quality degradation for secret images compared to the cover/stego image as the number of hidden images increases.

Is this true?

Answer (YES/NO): NO